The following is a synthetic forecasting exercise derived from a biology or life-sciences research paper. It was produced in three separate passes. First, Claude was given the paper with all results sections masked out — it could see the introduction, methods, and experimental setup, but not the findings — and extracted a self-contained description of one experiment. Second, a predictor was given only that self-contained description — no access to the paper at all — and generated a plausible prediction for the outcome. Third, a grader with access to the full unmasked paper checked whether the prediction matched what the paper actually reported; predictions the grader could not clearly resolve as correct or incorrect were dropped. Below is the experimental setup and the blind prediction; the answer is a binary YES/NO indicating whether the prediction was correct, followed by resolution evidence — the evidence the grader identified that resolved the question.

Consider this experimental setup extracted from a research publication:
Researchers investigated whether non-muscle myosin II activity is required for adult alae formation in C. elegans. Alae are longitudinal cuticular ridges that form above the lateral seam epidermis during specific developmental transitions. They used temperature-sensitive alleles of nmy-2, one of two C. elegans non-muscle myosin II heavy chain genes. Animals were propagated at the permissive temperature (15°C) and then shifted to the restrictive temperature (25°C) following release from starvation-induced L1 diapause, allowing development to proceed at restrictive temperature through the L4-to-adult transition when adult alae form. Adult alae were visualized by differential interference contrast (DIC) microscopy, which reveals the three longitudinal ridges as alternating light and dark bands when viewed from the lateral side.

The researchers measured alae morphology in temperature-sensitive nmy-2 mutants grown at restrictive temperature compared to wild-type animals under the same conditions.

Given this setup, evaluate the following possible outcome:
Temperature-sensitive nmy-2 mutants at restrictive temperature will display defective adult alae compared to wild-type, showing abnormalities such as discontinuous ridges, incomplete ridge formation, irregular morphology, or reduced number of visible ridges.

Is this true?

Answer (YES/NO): YES